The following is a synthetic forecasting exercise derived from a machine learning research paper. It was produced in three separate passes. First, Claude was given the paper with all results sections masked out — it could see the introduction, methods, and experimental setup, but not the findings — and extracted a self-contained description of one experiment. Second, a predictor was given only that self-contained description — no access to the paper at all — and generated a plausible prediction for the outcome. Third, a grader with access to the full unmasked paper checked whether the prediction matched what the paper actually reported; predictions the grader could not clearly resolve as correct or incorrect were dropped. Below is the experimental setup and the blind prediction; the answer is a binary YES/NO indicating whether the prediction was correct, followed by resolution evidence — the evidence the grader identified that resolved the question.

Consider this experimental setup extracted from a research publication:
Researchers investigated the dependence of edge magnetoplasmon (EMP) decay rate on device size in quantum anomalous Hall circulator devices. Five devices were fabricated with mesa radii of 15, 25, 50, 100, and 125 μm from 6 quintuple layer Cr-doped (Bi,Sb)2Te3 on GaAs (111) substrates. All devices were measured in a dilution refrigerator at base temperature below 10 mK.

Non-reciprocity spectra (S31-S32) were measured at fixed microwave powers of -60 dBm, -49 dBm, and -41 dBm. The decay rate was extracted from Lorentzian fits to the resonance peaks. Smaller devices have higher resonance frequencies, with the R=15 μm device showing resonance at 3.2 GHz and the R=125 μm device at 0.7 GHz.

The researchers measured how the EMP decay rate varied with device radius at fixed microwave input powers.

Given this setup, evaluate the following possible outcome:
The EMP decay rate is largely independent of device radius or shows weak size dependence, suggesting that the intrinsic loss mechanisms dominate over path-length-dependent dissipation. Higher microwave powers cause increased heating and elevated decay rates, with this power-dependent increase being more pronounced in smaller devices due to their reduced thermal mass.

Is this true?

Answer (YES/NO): NO